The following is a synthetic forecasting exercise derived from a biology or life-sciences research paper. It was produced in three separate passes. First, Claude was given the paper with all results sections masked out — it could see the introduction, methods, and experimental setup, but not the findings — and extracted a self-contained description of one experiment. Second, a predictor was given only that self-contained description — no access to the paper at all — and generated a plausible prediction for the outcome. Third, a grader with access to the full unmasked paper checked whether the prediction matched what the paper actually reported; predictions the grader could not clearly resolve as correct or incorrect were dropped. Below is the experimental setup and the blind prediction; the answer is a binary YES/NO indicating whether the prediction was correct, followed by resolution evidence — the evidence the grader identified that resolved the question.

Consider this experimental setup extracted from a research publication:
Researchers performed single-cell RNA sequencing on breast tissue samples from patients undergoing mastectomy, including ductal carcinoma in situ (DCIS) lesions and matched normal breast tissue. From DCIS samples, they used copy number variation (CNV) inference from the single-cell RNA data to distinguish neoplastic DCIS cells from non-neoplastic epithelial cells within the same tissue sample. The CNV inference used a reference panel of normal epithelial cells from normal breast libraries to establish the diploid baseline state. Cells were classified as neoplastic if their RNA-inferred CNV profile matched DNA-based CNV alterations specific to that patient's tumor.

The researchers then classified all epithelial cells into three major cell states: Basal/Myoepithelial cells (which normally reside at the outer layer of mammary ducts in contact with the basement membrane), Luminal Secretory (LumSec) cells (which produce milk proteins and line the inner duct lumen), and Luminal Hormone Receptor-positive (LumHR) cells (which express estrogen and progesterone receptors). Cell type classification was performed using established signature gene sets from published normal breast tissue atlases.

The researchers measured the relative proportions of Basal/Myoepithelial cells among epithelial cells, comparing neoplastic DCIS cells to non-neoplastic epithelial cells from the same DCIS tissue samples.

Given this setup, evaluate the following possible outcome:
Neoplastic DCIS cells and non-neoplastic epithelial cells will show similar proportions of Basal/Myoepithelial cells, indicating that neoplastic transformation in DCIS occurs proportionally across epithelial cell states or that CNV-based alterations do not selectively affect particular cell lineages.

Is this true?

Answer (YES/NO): NO